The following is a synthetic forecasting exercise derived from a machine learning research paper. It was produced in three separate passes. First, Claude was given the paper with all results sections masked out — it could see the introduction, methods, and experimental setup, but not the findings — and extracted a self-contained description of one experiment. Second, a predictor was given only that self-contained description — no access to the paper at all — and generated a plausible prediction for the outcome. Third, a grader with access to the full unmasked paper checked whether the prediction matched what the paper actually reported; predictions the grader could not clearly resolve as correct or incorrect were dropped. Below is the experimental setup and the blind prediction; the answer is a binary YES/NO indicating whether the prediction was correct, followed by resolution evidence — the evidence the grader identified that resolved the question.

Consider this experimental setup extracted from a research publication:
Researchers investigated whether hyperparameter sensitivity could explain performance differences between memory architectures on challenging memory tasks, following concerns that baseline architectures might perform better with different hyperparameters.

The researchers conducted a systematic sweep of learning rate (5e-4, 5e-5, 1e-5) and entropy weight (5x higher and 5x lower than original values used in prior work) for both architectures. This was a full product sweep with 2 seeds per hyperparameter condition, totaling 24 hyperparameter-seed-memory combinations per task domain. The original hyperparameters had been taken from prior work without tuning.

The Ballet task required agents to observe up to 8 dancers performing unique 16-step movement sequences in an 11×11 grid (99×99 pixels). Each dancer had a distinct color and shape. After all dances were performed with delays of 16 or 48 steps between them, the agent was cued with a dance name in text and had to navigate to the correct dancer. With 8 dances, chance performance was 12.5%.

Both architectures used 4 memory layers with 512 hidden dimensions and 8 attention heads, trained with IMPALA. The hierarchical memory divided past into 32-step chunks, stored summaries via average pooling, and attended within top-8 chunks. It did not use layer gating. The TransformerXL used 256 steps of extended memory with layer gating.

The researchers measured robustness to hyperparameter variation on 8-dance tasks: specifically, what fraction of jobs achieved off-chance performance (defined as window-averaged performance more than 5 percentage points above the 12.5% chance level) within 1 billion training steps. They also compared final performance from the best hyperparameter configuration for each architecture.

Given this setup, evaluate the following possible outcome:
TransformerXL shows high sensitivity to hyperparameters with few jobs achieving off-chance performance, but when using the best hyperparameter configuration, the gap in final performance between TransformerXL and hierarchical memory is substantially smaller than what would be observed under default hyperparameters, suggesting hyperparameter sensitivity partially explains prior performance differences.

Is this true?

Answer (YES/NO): NO